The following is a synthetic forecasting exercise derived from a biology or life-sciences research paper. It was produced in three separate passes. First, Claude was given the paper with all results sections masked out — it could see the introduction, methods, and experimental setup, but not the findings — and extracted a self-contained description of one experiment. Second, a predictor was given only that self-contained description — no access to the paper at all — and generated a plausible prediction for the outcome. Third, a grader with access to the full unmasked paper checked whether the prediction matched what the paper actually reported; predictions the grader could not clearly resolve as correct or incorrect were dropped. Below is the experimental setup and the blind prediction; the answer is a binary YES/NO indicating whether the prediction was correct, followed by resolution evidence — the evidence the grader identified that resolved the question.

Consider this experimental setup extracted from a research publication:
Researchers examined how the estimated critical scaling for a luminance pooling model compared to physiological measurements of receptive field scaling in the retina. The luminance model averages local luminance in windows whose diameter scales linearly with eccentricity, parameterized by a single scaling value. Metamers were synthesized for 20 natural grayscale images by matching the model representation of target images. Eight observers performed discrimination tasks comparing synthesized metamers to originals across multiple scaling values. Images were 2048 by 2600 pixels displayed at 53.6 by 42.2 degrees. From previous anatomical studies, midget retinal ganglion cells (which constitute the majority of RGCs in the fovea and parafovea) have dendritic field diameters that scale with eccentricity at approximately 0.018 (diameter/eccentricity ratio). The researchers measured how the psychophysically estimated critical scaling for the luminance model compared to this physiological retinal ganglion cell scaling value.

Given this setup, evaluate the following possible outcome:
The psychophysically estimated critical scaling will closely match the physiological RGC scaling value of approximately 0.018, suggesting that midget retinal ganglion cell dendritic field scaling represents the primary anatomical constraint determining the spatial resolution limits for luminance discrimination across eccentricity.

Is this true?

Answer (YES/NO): YES